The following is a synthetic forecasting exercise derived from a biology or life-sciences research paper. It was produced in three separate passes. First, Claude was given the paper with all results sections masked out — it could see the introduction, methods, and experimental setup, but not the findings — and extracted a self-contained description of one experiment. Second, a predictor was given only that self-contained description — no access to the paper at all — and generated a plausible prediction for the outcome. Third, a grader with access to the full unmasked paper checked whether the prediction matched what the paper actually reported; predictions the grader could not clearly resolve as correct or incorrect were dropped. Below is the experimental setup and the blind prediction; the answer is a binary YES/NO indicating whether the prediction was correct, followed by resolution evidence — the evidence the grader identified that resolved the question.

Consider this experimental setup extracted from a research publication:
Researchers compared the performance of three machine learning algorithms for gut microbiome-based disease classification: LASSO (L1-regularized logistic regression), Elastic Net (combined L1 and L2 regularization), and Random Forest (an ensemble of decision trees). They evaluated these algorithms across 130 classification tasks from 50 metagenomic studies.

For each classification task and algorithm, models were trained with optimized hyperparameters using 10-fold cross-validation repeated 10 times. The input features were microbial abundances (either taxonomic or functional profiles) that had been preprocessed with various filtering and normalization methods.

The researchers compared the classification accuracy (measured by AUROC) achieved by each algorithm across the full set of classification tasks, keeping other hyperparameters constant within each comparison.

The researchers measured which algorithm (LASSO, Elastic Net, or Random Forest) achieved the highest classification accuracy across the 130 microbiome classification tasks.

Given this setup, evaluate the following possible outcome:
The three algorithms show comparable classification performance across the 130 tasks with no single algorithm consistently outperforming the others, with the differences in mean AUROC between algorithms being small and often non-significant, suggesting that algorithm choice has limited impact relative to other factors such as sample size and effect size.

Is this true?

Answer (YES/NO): NO